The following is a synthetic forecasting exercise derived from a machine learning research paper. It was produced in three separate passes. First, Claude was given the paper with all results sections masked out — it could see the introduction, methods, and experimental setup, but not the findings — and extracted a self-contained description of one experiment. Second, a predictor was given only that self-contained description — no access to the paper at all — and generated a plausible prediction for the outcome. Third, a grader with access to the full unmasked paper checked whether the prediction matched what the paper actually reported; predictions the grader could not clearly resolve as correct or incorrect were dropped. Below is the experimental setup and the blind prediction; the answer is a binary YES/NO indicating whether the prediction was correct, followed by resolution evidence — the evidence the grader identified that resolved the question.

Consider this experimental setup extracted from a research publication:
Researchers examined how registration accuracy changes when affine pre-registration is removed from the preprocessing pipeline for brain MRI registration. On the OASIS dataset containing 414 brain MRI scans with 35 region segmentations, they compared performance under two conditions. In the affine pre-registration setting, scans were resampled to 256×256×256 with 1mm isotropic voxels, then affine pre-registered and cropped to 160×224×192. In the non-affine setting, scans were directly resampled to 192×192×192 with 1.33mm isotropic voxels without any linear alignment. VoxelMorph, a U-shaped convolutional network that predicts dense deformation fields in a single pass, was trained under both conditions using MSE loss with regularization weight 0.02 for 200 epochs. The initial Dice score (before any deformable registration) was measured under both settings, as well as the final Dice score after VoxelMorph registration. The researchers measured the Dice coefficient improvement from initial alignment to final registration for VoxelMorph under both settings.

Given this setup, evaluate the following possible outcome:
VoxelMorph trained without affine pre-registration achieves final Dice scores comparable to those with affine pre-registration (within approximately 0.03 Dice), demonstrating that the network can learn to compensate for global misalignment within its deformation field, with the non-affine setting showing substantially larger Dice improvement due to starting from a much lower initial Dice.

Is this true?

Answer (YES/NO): NO